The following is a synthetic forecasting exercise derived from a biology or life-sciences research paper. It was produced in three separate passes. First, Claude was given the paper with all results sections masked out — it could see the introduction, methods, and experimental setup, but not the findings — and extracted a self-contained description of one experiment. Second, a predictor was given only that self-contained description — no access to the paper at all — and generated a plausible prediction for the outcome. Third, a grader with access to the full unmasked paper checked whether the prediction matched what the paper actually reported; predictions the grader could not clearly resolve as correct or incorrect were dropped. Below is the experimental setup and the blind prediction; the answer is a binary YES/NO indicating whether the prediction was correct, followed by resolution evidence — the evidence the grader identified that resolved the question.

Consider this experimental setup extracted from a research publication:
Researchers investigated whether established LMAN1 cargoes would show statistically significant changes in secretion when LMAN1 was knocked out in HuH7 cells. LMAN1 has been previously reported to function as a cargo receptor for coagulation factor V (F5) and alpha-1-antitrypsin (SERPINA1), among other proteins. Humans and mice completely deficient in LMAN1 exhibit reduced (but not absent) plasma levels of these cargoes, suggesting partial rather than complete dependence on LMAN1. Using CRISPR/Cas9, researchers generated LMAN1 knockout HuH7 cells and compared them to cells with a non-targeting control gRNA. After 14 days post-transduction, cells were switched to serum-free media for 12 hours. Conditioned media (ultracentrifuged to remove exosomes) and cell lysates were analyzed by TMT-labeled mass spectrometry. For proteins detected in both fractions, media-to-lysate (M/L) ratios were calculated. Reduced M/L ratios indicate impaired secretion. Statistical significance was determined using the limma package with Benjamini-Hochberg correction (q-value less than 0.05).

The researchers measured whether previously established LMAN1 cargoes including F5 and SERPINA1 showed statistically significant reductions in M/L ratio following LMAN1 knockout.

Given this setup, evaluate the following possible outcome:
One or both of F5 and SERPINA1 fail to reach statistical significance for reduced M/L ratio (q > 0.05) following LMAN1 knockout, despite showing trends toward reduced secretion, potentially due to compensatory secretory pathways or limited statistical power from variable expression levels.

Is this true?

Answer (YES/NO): YES